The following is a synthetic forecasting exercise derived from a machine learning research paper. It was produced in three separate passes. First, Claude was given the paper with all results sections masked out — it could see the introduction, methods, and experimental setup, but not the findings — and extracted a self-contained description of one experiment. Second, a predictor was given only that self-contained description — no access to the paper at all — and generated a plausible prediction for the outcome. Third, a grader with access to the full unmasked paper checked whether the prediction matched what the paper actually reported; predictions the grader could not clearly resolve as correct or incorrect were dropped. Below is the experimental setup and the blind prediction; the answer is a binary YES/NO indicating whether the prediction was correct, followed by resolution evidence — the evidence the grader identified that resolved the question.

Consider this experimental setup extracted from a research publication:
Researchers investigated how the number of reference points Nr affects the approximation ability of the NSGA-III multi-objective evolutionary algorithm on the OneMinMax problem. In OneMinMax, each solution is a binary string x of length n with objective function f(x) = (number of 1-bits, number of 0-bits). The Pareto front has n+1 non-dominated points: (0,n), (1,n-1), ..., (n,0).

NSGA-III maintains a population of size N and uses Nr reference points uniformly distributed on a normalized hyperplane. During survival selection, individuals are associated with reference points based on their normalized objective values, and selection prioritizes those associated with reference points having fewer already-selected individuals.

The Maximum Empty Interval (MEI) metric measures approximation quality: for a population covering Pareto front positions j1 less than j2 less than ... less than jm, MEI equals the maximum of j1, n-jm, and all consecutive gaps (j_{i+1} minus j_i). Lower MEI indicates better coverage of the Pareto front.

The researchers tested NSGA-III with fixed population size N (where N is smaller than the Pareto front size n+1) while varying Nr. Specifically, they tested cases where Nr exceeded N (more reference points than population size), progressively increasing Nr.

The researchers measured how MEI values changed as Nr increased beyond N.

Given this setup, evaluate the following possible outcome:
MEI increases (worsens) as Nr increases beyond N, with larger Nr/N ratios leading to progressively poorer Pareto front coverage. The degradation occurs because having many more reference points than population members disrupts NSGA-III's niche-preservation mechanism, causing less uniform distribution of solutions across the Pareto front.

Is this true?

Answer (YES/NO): NO